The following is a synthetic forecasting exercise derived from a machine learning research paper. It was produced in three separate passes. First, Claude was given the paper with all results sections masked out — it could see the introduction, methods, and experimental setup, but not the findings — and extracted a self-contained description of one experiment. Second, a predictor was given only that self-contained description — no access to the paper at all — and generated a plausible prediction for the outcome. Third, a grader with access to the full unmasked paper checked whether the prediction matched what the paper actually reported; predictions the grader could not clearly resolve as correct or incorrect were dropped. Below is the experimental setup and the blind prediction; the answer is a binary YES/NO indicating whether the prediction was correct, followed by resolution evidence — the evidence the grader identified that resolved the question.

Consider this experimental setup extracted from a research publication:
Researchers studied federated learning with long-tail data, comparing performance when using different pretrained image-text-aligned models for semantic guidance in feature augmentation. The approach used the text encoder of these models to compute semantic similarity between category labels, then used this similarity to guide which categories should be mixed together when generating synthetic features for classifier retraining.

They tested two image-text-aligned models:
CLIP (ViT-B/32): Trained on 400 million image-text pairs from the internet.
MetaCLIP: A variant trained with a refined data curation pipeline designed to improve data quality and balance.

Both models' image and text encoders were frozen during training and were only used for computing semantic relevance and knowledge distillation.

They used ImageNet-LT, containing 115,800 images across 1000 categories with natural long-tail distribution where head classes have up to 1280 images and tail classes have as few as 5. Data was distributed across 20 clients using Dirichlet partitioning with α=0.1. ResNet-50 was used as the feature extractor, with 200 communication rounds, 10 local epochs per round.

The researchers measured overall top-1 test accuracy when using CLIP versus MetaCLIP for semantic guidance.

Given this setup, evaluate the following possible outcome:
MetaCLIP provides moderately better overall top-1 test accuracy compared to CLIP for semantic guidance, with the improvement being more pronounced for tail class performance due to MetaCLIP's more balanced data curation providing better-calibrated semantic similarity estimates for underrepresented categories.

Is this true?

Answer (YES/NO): NO